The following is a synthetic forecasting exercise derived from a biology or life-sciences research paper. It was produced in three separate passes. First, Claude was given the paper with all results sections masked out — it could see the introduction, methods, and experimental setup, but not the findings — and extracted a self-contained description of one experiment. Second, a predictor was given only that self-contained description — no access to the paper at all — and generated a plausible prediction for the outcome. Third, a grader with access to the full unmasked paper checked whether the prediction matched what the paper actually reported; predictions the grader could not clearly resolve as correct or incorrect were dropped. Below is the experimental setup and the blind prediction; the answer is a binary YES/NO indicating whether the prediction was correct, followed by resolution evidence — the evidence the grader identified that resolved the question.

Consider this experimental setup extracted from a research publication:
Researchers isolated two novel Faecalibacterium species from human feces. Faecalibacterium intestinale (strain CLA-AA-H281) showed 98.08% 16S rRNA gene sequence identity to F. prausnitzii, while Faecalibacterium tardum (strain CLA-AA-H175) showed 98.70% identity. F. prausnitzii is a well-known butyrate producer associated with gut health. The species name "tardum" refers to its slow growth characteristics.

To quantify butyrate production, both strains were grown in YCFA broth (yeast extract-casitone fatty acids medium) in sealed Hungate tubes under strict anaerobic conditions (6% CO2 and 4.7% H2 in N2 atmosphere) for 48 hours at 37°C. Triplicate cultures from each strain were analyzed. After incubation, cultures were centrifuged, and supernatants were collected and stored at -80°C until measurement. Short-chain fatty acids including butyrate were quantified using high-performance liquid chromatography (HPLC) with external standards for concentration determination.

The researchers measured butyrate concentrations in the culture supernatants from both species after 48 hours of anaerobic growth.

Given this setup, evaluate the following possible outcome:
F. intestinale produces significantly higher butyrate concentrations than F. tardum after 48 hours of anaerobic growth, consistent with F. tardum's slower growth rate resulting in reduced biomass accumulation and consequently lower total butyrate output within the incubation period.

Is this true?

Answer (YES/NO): YES